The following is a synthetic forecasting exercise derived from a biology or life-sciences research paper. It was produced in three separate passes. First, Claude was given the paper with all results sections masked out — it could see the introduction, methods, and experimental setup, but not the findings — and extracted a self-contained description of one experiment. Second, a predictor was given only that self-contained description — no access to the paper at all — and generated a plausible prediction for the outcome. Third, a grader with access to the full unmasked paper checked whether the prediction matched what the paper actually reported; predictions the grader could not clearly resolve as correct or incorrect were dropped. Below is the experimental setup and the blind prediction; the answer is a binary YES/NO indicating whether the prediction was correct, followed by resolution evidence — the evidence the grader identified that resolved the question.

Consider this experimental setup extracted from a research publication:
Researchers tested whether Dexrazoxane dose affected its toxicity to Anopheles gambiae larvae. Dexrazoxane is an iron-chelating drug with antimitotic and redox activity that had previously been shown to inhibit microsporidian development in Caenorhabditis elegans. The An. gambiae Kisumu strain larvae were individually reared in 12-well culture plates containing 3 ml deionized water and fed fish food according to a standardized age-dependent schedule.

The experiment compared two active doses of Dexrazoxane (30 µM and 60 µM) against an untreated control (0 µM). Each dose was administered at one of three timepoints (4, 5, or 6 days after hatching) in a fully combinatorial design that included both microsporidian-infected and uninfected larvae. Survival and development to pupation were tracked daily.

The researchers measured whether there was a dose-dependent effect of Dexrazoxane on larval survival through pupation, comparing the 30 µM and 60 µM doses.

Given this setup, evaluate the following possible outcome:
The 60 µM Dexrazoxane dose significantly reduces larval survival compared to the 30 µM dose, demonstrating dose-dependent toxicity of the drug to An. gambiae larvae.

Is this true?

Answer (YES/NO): NO